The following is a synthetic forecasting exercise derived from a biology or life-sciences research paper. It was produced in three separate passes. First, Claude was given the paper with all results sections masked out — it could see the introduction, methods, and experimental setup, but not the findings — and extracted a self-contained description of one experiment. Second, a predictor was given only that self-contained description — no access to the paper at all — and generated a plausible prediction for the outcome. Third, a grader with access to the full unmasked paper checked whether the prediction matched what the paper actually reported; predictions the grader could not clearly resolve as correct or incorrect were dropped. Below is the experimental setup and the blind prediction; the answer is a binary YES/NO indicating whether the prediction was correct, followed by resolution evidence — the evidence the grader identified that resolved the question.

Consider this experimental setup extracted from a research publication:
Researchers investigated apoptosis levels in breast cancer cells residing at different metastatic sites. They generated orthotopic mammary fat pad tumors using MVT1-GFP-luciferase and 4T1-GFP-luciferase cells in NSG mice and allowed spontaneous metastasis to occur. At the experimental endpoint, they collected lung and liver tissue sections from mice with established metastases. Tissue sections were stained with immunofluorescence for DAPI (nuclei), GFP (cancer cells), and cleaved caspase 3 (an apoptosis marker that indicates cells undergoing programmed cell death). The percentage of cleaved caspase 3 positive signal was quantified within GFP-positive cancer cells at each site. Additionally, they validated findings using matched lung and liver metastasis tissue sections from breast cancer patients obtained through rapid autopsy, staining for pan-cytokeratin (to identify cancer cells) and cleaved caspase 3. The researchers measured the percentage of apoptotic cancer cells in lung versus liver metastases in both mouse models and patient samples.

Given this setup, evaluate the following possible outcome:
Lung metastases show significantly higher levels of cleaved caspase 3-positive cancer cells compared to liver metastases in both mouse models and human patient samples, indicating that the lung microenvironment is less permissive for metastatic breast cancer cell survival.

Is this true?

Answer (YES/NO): YES